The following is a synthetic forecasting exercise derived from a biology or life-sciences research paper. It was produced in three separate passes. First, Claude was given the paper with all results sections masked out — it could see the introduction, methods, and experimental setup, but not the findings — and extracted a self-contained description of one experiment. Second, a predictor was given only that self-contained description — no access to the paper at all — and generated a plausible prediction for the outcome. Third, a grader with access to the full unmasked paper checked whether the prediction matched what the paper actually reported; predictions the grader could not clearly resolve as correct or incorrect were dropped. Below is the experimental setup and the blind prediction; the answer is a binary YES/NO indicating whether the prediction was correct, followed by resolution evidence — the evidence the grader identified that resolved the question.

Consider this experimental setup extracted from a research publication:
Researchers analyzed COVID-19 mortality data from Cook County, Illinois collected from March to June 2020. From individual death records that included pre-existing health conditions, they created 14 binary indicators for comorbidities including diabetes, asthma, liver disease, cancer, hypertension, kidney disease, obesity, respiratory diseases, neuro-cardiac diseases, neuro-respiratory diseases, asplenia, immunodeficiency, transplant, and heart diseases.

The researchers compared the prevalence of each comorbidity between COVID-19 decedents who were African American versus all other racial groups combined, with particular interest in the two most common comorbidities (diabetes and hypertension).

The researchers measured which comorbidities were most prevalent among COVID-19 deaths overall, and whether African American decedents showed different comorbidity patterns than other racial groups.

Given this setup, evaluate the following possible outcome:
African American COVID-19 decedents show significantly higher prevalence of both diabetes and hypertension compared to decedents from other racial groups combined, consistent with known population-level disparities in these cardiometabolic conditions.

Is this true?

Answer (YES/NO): YES